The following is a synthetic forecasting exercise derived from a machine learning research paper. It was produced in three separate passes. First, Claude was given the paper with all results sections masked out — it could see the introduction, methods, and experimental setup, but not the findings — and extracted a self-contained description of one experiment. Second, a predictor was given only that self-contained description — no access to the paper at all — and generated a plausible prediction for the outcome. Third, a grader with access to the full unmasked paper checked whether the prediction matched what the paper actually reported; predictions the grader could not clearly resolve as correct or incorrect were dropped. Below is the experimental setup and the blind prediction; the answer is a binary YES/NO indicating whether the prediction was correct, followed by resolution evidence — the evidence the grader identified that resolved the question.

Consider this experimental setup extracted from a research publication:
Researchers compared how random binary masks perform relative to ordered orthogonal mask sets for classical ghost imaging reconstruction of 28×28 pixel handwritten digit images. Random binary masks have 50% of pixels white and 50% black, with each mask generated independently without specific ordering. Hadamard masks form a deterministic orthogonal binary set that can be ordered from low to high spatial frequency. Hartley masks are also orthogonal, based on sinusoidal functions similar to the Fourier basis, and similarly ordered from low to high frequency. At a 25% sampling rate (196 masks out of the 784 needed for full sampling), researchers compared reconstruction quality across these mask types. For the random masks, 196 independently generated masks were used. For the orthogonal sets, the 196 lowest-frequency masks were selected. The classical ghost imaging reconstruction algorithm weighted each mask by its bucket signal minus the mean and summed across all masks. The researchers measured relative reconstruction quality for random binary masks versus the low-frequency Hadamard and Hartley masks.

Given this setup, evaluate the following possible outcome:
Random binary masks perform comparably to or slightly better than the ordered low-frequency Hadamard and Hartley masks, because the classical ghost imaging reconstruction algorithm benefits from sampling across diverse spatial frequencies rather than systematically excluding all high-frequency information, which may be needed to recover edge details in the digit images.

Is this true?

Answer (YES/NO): NO